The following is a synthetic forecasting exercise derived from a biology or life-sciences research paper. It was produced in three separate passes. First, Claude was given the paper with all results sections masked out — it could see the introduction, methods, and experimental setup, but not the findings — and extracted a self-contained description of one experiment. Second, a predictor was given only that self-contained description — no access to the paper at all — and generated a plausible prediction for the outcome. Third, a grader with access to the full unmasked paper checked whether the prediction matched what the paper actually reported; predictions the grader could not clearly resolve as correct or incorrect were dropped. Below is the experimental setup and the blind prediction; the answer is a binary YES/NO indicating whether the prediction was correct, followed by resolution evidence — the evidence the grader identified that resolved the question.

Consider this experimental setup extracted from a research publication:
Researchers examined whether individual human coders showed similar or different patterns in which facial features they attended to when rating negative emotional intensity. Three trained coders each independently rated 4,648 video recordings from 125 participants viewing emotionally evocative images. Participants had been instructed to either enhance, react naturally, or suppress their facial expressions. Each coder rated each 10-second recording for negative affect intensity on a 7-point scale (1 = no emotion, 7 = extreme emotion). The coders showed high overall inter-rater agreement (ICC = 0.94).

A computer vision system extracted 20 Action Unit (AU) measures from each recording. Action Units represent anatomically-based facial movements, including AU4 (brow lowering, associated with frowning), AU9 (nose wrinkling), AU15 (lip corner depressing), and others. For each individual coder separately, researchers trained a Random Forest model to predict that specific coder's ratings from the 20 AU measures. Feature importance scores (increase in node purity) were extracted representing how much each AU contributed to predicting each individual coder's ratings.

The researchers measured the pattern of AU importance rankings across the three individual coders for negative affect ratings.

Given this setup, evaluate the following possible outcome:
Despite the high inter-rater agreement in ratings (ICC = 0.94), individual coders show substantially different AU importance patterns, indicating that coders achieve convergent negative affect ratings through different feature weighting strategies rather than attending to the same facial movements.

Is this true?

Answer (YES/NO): NO